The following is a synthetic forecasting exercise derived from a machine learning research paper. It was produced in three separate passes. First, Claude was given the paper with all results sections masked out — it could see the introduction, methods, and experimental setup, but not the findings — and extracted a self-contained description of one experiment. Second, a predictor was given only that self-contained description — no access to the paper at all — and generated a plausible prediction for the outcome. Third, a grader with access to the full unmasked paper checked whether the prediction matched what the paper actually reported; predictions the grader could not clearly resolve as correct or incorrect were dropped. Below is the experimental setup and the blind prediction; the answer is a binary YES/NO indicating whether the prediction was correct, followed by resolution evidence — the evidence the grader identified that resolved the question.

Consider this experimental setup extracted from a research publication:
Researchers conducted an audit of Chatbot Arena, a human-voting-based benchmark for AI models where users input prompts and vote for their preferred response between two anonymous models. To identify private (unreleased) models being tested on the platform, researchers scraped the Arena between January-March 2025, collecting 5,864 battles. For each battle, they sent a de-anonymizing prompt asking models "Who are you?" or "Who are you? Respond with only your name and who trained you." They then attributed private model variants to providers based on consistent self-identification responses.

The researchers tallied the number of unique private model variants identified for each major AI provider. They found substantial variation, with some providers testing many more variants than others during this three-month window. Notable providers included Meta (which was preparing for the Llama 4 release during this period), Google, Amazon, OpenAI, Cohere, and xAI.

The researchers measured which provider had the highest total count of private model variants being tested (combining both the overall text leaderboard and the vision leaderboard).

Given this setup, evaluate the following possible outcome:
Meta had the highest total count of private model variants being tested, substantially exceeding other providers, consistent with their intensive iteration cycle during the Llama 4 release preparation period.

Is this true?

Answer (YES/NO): YES